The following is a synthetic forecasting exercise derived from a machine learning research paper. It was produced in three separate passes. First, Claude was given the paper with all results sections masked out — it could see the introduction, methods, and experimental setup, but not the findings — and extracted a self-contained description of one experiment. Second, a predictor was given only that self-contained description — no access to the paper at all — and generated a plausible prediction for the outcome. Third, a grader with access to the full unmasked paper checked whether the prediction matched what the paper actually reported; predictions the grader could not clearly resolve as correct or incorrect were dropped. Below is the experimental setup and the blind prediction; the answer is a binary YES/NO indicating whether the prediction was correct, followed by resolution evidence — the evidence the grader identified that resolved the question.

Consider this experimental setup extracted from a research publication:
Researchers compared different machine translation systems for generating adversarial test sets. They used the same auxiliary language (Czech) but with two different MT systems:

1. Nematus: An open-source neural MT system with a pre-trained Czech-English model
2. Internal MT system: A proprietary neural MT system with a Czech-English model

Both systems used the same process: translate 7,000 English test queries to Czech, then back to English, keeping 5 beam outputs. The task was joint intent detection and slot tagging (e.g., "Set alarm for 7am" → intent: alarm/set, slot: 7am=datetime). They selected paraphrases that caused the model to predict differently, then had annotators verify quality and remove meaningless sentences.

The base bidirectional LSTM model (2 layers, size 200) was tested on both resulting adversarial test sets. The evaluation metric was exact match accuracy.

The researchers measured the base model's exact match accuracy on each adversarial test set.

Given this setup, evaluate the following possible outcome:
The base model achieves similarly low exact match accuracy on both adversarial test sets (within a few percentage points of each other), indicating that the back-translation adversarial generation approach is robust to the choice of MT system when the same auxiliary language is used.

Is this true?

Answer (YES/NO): NO